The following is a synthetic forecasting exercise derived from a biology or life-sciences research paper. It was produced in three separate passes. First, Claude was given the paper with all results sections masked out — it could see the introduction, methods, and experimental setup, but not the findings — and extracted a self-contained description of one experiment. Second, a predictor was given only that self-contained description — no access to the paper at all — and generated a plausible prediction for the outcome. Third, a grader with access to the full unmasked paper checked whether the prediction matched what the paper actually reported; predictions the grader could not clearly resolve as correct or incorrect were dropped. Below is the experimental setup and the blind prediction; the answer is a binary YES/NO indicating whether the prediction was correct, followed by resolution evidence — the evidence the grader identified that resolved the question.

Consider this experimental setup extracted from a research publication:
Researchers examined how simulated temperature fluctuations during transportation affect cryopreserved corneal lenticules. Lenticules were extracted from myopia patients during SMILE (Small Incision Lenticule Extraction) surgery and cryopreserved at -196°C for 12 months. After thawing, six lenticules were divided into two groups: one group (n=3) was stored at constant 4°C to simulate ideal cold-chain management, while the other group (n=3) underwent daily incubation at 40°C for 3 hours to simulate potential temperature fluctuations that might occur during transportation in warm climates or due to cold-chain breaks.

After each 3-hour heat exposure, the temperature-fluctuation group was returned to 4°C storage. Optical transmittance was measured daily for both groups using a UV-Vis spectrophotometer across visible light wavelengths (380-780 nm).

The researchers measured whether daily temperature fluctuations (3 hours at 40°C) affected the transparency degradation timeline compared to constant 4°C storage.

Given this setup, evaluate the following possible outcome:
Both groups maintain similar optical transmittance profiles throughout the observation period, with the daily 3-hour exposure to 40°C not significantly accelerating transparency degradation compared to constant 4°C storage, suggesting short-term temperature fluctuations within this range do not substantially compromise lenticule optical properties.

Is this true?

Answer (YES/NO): NO